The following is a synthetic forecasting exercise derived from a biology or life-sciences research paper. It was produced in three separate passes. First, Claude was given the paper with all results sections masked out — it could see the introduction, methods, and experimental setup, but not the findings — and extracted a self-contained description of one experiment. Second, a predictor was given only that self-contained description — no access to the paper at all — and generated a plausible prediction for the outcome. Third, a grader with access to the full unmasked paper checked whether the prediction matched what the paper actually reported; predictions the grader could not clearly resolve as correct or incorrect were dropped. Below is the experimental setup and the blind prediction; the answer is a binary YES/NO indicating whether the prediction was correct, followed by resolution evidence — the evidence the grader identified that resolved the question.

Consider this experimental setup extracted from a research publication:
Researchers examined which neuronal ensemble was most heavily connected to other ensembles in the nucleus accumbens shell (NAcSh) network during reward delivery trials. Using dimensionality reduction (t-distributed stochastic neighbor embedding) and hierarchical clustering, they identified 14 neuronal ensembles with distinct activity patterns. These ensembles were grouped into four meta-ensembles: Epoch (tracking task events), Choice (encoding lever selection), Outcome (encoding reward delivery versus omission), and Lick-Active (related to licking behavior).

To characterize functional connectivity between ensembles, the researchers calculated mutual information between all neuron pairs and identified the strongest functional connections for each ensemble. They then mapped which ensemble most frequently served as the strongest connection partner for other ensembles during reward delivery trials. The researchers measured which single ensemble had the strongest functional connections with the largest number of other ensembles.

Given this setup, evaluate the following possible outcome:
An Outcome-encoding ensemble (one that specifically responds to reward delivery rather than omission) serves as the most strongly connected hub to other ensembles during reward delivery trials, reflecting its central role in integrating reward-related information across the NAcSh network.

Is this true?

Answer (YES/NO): NO